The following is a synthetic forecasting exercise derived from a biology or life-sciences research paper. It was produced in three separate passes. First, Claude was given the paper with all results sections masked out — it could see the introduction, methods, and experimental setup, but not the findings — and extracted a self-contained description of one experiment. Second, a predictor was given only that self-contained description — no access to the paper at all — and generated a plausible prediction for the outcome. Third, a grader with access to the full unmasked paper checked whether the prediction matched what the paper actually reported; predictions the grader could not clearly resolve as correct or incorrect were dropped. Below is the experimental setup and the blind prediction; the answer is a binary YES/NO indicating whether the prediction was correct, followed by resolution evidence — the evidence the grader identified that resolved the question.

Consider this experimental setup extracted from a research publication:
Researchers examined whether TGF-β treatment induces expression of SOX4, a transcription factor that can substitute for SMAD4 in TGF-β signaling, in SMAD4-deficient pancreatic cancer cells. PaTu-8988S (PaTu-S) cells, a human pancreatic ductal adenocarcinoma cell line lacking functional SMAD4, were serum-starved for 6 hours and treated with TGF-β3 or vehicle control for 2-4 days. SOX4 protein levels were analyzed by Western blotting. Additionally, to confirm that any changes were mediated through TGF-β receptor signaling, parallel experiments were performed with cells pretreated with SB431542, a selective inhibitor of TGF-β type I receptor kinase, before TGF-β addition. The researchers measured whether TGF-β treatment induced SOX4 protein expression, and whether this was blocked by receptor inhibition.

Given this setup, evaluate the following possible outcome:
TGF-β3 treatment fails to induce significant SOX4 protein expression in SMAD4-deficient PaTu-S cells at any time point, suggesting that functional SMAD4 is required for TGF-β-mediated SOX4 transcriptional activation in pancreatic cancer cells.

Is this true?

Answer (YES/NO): NO